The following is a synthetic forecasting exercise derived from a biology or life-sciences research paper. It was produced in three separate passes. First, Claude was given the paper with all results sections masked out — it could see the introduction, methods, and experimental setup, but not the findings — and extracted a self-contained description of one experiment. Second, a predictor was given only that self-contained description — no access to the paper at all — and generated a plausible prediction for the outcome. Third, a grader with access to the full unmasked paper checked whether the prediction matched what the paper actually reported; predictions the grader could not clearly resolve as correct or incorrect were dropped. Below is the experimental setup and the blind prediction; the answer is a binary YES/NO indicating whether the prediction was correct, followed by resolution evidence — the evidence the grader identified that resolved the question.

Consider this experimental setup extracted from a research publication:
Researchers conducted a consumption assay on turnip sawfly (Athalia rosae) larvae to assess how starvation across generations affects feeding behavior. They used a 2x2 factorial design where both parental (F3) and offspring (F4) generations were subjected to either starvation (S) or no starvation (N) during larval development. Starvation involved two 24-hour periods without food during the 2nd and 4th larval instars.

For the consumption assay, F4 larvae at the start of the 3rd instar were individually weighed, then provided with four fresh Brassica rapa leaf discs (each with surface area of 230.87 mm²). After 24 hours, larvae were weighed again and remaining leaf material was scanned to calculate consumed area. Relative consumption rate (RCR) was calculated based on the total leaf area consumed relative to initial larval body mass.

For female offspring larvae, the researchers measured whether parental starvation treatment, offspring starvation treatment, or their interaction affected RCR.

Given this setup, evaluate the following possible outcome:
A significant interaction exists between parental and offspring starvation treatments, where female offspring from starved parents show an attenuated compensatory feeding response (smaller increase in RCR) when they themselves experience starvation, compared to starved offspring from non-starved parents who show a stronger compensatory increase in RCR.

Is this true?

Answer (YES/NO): NO